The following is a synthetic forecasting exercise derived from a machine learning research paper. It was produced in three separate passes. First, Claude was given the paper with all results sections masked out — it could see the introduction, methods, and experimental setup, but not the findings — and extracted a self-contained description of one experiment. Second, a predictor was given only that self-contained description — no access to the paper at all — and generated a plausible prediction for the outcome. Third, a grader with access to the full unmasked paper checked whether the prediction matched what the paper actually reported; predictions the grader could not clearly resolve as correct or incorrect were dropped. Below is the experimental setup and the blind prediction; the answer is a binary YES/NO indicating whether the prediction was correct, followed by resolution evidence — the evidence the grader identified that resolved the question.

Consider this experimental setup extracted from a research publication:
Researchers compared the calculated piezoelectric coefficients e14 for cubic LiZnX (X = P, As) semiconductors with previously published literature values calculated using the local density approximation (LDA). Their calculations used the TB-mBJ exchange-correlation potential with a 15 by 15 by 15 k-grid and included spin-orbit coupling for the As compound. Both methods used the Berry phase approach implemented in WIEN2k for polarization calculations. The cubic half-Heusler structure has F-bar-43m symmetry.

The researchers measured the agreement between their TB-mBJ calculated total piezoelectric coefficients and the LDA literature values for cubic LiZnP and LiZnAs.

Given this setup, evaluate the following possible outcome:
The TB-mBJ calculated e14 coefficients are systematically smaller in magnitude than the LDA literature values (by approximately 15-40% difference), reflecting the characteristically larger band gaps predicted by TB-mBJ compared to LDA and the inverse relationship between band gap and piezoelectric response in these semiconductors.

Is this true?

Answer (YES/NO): NO